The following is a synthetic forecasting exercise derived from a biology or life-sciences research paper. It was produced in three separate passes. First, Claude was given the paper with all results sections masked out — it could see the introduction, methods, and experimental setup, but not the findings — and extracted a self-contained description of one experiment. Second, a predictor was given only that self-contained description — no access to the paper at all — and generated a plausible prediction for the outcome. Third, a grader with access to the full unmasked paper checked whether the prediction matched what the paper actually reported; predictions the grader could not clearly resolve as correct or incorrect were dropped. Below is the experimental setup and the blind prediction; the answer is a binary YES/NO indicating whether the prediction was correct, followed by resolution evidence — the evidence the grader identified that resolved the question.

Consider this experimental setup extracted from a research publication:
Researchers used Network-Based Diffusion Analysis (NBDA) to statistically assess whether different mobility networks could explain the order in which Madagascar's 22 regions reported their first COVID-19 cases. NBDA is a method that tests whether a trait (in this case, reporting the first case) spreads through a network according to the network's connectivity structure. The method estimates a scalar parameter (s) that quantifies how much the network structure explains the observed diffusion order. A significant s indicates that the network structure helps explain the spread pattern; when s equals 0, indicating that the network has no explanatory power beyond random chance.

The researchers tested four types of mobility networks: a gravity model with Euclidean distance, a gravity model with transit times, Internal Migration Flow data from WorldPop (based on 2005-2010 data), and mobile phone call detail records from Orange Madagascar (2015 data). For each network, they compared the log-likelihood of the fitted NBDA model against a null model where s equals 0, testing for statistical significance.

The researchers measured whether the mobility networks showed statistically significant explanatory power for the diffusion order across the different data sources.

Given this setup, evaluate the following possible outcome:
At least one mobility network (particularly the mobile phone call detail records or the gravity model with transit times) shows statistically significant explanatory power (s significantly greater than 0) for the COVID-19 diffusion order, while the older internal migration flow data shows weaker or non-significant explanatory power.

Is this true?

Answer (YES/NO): NO